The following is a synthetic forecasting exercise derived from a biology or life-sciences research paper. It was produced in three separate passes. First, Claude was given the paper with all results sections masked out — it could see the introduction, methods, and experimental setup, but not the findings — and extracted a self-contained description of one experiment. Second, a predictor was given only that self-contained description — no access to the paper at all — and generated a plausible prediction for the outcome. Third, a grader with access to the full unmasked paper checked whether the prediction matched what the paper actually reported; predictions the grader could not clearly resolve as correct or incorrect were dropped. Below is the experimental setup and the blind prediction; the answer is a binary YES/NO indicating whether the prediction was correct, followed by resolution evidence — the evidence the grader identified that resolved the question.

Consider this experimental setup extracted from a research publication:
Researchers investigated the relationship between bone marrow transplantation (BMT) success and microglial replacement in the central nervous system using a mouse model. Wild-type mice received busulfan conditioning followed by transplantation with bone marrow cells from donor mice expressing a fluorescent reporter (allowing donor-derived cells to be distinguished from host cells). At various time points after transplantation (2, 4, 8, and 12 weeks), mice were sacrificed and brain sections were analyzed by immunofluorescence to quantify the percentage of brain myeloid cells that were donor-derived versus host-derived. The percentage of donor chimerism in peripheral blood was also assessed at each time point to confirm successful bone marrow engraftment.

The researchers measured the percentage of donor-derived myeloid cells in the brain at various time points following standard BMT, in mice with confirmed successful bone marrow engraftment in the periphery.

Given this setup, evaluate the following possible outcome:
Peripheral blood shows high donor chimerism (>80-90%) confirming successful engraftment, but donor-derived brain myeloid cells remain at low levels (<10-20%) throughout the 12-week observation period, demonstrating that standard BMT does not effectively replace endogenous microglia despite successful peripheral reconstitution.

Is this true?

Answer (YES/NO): YES